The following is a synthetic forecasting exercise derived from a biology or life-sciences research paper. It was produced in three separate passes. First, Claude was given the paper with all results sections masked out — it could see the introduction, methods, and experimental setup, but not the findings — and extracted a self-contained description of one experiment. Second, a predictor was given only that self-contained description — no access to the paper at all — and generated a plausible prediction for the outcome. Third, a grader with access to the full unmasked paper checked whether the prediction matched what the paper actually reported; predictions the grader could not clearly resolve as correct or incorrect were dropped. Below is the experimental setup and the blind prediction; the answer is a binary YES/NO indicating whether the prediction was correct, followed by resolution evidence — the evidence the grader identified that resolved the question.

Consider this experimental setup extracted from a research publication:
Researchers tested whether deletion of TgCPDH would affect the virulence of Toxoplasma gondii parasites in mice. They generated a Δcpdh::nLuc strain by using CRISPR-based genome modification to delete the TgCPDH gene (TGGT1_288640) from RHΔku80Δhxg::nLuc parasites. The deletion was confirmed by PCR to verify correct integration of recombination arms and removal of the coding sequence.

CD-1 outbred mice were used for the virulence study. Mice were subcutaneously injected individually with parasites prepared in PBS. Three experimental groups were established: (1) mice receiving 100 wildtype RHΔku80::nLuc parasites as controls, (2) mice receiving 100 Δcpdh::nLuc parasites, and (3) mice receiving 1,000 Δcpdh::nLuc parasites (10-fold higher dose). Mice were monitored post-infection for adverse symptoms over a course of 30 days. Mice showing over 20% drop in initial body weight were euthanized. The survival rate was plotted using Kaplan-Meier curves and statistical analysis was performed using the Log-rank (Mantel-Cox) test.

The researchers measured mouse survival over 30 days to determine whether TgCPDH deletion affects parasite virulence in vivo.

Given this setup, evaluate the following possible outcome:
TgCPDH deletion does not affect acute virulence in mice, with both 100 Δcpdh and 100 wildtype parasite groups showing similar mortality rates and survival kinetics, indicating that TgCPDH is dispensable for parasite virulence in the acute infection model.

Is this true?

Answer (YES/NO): YES